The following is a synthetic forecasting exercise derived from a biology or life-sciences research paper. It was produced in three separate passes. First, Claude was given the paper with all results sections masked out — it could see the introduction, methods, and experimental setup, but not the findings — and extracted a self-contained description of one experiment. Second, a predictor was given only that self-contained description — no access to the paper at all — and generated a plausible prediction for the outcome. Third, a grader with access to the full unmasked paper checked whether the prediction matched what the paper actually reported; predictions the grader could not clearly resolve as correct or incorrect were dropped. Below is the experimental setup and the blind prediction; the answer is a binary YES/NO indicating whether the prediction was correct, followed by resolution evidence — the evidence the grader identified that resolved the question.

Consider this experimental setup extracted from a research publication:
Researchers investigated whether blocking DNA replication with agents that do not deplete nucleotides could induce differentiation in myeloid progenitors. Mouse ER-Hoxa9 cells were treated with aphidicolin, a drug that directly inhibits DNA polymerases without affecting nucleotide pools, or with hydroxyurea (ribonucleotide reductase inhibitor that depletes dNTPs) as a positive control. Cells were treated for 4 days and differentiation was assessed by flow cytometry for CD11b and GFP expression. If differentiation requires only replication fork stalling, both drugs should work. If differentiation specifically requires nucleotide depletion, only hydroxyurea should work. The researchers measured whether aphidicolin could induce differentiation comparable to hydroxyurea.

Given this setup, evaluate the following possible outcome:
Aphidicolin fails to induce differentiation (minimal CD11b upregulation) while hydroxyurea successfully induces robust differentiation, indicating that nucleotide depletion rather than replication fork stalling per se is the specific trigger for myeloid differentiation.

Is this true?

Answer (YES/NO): NO